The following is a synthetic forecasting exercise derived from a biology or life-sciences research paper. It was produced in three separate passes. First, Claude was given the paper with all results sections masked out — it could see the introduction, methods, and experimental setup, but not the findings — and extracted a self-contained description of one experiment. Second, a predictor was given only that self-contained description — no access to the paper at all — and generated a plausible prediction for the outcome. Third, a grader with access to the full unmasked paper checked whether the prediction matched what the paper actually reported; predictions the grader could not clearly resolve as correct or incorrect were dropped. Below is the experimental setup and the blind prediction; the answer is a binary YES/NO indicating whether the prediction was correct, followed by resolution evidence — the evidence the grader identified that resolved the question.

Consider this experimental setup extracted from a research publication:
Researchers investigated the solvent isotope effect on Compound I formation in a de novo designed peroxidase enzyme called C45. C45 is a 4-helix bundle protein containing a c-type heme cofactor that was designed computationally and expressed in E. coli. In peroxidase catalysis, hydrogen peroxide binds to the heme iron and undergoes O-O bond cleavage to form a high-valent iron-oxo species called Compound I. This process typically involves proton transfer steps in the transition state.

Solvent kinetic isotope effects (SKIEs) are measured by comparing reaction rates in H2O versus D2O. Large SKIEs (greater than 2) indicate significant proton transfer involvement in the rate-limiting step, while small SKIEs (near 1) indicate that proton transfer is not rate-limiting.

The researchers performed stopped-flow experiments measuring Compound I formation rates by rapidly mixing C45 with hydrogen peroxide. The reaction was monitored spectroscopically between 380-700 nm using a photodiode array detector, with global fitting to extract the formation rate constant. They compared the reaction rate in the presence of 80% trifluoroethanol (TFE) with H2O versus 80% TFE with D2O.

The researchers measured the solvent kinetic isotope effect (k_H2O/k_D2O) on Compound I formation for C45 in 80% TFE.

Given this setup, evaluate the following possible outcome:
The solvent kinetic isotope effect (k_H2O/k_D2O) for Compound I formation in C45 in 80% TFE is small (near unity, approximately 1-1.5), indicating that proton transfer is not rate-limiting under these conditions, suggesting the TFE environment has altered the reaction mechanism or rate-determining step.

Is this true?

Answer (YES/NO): NO